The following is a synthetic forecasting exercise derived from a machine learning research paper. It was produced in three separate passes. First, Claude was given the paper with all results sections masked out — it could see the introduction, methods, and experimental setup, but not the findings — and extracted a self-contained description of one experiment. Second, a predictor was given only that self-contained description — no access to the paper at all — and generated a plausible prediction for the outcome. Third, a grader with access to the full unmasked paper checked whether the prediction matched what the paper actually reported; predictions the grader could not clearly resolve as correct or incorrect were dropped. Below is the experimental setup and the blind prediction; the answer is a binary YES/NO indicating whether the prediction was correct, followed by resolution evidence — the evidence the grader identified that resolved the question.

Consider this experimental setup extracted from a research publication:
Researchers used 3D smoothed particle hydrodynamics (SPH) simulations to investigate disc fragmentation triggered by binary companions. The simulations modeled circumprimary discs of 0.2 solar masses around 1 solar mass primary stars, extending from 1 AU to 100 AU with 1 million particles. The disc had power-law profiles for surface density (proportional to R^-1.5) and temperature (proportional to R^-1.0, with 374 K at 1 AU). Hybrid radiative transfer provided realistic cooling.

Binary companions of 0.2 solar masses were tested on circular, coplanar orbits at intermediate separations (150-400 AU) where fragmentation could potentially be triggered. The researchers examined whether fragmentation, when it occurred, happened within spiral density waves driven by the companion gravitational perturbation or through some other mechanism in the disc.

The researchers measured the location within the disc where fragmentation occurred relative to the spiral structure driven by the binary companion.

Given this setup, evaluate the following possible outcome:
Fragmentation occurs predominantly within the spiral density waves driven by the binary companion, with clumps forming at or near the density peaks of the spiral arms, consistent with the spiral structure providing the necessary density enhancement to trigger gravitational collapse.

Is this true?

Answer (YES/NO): YES